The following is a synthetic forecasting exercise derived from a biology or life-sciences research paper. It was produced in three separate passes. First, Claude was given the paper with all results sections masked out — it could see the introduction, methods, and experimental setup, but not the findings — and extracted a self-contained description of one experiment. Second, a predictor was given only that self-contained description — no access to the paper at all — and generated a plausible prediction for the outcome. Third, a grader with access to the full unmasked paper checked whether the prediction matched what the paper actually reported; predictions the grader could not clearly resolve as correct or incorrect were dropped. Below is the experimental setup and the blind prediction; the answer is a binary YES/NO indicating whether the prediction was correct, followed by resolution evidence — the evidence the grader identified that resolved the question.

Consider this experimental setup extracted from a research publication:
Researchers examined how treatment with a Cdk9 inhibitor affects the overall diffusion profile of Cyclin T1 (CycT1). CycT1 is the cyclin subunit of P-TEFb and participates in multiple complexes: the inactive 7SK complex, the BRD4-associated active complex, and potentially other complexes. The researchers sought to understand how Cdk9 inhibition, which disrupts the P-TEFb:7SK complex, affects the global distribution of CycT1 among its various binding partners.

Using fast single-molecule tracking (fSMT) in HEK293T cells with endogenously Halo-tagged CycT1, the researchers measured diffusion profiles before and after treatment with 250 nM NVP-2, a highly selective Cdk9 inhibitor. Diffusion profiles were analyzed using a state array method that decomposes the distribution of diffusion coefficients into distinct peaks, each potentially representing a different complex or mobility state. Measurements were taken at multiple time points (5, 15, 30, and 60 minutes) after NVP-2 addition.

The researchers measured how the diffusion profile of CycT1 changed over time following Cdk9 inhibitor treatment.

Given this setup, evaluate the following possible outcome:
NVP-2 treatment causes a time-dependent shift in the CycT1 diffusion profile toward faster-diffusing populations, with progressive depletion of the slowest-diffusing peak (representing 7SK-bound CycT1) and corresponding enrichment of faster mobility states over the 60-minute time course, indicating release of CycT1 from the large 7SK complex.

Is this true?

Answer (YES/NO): NO